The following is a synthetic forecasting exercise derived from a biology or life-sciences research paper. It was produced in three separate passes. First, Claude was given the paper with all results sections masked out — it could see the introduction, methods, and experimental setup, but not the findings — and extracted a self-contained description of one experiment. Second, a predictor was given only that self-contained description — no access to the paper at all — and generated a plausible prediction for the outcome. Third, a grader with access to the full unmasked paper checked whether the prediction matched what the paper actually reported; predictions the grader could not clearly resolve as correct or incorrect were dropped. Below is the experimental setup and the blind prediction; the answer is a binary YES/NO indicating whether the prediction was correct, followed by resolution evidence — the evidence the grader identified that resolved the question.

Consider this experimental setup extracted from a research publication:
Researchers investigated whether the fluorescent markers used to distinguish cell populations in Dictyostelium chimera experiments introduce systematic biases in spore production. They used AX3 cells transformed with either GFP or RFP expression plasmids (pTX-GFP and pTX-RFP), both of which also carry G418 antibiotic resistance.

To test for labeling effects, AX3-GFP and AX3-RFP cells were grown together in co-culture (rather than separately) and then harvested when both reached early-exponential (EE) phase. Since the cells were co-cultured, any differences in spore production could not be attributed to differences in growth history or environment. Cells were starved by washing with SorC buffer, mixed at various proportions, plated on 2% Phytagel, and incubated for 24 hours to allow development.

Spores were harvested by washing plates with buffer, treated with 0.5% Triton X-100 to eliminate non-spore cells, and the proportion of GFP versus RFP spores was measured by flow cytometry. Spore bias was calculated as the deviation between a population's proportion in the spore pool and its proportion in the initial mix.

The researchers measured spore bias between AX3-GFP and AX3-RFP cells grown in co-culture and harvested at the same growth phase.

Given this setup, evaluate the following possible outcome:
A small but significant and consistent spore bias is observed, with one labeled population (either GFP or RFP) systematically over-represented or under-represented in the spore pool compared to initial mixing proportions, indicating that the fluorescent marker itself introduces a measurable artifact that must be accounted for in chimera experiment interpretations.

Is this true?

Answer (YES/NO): YES